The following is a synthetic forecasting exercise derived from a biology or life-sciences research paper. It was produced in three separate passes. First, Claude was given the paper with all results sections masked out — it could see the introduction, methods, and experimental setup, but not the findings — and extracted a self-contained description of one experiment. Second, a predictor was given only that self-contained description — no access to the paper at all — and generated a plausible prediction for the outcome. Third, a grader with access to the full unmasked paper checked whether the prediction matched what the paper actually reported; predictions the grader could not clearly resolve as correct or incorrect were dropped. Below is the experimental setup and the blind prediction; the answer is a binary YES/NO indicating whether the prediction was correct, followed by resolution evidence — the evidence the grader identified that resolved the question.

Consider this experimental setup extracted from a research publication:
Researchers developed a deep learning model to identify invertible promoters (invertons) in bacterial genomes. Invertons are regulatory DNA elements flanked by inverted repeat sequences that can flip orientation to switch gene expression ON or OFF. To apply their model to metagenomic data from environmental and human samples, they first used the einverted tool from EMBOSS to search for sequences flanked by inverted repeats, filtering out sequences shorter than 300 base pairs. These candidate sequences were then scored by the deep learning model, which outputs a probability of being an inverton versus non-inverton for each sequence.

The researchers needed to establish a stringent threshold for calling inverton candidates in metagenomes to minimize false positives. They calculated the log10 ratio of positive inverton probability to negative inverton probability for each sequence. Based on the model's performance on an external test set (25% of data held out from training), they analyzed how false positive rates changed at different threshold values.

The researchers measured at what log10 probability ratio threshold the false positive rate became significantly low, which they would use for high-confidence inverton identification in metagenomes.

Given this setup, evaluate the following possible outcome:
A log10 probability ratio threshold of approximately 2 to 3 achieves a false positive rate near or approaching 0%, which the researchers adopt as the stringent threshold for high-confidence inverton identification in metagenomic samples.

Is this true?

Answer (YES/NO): NO